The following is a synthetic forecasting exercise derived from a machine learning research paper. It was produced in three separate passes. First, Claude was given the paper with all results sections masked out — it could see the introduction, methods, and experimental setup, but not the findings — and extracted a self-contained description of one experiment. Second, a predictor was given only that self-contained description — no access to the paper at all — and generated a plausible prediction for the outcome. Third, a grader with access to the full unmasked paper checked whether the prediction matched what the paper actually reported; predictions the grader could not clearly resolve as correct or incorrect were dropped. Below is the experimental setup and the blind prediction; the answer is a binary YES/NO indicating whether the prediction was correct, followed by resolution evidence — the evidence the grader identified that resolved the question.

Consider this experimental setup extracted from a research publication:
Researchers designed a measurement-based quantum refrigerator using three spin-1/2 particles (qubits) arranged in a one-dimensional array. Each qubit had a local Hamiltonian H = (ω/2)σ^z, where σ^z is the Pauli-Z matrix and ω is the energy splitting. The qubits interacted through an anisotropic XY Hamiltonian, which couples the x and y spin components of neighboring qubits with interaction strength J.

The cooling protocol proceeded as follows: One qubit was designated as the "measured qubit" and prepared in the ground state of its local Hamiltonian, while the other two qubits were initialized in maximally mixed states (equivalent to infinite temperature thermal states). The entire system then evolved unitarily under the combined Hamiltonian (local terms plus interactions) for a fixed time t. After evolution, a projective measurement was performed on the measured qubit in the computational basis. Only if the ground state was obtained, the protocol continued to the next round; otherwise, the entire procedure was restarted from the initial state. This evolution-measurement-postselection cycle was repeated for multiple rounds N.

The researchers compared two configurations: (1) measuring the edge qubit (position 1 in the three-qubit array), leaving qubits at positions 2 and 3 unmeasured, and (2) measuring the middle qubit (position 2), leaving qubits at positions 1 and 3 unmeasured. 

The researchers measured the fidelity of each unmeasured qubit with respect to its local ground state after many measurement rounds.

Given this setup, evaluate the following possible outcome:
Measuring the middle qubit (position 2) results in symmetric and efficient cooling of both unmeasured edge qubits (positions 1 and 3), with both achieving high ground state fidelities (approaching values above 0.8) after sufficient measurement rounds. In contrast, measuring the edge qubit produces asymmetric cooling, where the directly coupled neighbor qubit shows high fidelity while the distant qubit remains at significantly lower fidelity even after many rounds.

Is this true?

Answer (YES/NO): NO